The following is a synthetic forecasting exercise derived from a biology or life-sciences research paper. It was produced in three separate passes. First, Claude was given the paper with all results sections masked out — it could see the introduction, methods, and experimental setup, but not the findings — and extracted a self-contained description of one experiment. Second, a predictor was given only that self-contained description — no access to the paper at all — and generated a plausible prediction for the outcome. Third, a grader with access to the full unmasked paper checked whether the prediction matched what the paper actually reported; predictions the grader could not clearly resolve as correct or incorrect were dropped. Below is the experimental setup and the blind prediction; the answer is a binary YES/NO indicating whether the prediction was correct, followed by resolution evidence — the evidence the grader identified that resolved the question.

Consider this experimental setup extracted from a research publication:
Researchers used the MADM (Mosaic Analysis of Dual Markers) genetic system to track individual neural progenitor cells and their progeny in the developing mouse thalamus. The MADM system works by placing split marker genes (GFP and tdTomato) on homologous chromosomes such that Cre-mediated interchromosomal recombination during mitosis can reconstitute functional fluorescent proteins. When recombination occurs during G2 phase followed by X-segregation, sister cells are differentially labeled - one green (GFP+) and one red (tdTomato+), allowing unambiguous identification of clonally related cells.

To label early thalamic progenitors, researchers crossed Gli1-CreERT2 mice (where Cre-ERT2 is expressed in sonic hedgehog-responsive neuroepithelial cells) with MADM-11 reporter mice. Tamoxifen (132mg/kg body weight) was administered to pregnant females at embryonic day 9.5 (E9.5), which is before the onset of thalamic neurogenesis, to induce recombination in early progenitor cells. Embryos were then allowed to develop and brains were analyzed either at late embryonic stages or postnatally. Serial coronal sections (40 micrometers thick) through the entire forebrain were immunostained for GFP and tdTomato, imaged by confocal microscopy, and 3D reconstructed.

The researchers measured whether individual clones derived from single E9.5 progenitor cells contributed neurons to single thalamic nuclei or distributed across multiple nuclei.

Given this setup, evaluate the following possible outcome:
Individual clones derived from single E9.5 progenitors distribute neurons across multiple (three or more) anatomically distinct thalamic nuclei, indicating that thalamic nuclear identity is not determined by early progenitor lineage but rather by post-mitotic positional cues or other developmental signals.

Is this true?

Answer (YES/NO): NO